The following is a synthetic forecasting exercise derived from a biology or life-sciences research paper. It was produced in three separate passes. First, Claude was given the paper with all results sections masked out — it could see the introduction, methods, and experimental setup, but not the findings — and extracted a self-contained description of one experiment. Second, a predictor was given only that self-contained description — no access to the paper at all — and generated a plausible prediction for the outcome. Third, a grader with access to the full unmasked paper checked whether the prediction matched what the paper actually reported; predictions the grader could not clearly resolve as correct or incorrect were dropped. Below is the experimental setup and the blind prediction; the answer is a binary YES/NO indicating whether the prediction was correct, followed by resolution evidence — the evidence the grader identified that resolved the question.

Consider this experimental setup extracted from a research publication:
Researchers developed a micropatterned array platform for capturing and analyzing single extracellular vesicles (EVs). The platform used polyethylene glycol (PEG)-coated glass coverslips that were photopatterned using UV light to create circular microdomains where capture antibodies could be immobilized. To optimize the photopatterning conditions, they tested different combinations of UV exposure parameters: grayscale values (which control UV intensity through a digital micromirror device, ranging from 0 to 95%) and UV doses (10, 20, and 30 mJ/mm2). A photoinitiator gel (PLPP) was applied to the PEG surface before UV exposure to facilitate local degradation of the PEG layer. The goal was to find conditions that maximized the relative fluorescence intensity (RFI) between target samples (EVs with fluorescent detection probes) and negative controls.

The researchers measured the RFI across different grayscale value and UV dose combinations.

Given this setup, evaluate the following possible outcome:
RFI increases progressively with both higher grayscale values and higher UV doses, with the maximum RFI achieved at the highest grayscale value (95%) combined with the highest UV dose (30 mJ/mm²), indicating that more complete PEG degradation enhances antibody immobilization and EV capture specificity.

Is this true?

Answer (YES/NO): NO